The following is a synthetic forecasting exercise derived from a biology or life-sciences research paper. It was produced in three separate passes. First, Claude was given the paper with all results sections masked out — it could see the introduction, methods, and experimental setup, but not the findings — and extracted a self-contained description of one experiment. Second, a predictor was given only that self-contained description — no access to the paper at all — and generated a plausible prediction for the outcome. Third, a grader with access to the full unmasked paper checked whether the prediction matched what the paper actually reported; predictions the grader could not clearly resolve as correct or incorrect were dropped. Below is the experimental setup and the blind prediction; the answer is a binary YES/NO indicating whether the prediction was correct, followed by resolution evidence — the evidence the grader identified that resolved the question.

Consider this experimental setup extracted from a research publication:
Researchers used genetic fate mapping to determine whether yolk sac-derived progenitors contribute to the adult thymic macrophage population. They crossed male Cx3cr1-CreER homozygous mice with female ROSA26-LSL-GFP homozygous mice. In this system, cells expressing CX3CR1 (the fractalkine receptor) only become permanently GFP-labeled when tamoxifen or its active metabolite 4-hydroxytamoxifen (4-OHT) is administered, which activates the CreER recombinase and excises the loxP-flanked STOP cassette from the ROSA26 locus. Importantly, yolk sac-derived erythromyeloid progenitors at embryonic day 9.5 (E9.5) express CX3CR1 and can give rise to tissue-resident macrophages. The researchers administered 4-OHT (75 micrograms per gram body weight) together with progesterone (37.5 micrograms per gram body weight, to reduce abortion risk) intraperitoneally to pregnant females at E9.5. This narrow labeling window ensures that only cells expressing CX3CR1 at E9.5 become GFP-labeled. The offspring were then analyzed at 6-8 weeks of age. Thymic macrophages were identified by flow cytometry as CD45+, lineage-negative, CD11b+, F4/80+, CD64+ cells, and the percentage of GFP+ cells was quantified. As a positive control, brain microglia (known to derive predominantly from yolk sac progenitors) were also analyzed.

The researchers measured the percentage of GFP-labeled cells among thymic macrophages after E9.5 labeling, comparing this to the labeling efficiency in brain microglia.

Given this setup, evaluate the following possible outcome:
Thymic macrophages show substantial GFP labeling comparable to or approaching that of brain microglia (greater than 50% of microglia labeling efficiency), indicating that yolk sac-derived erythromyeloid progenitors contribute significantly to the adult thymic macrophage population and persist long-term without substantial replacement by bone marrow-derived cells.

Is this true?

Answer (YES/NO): NO